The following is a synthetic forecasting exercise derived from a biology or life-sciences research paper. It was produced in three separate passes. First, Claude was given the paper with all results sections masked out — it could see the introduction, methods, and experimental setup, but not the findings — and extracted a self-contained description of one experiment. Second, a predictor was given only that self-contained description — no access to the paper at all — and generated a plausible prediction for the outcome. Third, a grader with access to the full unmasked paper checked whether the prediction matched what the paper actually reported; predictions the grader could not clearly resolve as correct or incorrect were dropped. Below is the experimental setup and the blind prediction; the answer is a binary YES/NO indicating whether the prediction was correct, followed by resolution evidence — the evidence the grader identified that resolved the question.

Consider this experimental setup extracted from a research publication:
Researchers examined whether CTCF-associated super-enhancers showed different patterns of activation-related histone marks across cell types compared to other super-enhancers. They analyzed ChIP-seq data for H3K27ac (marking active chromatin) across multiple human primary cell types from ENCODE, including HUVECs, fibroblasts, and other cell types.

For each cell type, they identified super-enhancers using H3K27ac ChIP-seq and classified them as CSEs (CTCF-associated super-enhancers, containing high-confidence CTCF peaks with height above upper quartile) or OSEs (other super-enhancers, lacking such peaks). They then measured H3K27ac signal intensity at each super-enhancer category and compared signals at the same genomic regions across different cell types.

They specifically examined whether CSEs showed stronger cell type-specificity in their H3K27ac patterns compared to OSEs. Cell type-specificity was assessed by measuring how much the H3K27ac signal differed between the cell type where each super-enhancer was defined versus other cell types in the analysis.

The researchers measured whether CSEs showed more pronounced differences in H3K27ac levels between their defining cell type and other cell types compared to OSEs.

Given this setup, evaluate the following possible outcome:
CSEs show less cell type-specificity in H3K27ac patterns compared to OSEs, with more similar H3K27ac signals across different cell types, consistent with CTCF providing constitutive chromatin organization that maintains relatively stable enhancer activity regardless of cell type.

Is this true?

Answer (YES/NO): NO